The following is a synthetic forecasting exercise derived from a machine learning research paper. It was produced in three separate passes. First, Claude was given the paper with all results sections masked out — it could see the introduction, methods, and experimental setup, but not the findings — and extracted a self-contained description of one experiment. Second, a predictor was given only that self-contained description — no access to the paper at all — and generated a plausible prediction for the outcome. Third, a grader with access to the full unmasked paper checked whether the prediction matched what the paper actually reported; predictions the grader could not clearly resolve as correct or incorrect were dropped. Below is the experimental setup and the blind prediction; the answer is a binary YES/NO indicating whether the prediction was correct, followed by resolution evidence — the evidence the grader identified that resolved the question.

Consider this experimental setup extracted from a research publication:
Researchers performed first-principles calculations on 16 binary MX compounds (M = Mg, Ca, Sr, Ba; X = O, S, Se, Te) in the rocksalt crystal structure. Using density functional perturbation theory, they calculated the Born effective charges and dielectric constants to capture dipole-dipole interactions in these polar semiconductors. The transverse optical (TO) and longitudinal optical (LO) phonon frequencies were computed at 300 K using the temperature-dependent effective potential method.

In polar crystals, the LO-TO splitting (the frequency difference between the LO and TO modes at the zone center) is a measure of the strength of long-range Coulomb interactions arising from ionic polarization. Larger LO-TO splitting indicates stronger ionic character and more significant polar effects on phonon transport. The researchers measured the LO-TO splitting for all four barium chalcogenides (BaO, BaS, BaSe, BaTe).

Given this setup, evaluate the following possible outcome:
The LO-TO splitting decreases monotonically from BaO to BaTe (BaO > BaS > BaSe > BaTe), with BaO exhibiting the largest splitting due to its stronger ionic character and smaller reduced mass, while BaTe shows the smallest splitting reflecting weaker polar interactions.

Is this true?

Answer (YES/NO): YES